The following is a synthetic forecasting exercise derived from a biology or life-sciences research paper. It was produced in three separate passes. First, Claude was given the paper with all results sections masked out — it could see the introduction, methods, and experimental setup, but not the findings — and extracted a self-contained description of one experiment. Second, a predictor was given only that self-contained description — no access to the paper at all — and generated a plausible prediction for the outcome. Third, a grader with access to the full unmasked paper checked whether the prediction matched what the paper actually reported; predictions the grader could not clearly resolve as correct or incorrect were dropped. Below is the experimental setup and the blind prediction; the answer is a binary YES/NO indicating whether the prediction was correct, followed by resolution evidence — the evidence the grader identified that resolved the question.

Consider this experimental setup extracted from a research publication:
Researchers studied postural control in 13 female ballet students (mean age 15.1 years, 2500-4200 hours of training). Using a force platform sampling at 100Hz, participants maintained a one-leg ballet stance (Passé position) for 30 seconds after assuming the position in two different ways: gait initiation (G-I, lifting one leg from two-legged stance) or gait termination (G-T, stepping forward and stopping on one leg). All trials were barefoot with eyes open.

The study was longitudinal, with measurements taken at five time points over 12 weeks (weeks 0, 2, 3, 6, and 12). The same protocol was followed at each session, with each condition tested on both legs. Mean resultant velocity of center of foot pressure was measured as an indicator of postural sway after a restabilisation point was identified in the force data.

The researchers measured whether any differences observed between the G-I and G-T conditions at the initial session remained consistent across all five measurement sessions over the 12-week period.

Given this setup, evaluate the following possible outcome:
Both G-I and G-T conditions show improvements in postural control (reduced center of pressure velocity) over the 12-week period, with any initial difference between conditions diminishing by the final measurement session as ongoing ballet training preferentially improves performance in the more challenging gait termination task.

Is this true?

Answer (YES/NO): NO